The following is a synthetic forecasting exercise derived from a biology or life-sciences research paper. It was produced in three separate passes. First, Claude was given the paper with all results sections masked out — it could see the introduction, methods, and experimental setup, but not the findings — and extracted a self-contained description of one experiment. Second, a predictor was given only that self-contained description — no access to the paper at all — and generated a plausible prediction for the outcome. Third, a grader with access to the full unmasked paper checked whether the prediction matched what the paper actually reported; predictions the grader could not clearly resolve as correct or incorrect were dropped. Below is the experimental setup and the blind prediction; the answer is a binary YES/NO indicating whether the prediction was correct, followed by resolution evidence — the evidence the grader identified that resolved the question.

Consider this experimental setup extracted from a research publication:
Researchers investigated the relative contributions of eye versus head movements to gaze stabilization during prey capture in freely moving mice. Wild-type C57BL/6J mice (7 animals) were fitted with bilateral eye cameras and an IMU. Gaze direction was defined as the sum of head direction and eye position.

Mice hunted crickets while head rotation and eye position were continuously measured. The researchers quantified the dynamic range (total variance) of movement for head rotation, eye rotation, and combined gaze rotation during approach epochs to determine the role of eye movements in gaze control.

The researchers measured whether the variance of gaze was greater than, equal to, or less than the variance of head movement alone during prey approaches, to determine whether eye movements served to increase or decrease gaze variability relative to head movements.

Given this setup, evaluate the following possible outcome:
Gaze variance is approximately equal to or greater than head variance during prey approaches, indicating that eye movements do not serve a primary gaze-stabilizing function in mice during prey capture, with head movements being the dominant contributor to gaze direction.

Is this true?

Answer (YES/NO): NO